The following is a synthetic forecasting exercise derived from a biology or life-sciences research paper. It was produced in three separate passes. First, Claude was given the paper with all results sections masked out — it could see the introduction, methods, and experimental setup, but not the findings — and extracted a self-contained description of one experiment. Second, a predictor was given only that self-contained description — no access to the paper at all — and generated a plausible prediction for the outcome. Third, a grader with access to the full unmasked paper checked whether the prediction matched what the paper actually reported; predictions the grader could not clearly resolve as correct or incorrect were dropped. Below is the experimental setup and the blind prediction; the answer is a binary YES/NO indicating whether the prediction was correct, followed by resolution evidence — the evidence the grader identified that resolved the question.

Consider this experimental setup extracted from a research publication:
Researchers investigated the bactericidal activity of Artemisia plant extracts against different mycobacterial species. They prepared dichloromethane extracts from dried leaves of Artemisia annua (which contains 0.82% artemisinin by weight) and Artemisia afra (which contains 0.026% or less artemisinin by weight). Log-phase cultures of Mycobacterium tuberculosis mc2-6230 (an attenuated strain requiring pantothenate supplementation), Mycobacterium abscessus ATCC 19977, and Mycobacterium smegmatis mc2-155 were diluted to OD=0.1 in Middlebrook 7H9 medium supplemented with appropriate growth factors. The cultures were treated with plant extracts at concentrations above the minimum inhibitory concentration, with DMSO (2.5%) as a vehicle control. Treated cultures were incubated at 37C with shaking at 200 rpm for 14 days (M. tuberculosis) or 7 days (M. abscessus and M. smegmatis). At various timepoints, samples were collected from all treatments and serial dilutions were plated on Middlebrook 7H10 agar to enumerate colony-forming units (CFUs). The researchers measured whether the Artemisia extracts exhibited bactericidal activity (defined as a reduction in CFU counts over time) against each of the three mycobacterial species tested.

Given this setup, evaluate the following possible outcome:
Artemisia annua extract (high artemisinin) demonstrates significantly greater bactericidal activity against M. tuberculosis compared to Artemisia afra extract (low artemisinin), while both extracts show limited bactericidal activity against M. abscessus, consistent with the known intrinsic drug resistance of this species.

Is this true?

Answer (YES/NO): NO